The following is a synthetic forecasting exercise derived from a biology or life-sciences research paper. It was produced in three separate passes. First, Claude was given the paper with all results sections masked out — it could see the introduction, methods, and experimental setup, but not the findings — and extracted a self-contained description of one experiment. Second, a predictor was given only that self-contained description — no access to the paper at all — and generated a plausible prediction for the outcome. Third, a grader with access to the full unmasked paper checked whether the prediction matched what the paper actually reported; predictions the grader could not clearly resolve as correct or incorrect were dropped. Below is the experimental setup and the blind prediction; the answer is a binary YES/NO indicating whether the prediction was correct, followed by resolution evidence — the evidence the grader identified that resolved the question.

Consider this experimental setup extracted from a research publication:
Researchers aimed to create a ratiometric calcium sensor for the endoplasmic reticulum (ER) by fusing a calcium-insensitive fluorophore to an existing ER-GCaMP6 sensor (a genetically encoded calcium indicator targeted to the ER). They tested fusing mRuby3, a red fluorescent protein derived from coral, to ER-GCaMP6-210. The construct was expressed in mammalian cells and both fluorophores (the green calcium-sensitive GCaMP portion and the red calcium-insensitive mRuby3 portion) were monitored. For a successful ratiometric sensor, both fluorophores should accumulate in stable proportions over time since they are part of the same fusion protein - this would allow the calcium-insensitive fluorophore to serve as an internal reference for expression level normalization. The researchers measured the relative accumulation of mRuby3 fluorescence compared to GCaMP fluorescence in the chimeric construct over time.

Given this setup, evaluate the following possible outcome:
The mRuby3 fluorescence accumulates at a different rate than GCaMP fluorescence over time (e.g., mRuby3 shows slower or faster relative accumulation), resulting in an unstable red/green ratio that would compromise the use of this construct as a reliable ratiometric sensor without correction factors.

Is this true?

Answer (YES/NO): YES